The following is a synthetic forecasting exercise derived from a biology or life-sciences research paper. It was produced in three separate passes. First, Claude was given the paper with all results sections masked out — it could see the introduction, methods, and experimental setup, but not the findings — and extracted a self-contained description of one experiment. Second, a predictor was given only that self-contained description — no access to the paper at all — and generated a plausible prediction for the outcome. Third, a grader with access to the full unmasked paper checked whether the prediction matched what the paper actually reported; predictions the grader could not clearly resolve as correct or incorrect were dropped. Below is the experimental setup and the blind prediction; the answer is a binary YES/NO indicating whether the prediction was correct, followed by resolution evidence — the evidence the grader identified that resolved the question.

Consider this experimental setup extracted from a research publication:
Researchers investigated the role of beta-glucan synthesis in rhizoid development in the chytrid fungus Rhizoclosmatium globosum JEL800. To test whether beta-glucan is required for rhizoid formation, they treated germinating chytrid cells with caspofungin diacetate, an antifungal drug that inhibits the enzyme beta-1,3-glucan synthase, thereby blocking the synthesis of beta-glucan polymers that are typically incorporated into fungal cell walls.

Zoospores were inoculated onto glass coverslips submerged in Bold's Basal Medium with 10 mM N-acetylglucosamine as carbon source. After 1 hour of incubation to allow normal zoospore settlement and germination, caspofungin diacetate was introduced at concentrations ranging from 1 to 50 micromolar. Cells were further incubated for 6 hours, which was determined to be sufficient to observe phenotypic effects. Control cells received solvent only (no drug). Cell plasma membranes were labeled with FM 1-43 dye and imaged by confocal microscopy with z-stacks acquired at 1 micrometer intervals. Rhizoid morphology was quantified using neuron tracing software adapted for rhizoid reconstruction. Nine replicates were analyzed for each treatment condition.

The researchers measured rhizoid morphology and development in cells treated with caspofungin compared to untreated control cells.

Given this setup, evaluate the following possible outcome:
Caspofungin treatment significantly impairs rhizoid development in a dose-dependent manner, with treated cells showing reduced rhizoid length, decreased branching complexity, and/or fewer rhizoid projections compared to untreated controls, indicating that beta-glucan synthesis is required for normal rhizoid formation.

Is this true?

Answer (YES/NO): NO